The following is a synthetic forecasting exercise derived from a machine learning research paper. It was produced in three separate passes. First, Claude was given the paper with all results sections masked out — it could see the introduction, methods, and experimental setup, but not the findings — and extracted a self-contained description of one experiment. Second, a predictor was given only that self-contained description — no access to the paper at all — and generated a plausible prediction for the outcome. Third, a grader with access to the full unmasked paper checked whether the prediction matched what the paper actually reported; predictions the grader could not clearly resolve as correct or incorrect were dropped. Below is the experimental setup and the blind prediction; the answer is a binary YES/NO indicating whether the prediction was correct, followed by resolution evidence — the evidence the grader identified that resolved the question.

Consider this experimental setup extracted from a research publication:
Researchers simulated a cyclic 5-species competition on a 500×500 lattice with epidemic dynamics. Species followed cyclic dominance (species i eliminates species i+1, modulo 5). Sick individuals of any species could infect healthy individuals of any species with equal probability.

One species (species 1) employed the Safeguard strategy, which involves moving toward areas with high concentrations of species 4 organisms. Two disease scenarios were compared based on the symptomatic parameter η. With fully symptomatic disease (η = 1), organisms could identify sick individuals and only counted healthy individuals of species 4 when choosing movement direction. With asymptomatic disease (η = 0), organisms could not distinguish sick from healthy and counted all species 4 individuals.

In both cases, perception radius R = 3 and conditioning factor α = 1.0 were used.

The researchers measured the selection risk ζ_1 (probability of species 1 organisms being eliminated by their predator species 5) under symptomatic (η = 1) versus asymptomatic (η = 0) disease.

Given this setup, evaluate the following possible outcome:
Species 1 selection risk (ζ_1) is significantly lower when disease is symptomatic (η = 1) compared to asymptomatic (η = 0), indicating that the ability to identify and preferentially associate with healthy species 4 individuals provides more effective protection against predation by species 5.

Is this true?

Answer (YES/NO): NO